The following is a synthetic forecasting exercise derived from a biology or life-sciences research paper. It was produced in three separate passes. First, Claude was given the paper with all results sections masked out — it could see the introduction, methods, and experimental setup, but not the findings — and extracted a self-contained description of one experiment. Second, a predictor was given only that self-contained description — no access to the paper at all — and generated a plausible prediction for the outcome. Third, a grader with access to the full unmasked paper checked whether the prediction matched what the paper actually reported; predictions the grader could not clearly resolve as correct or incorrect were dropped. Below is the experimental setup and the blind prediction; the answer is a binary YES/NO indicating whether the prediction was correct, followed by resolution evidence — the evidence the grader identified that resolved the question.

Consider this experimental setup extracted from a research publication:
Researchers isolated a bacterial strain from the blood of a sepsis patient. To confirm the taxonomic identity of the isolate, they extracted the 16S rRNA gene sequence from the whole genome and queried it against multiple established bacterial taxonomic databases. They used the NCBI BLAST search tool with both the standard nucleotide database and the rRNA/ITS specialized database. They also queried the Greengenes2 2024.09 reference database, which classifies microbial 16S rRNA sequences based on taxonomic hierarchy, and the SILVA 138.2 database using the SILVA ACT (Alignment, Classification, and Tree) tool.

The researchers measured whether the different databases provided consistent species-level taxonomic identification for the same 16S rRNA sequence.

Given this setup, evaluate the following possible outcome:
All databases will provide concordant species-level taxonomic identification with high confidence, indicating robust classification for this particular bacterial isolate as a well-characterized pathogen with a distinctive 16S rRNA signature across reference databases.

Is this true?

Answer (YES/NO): NO